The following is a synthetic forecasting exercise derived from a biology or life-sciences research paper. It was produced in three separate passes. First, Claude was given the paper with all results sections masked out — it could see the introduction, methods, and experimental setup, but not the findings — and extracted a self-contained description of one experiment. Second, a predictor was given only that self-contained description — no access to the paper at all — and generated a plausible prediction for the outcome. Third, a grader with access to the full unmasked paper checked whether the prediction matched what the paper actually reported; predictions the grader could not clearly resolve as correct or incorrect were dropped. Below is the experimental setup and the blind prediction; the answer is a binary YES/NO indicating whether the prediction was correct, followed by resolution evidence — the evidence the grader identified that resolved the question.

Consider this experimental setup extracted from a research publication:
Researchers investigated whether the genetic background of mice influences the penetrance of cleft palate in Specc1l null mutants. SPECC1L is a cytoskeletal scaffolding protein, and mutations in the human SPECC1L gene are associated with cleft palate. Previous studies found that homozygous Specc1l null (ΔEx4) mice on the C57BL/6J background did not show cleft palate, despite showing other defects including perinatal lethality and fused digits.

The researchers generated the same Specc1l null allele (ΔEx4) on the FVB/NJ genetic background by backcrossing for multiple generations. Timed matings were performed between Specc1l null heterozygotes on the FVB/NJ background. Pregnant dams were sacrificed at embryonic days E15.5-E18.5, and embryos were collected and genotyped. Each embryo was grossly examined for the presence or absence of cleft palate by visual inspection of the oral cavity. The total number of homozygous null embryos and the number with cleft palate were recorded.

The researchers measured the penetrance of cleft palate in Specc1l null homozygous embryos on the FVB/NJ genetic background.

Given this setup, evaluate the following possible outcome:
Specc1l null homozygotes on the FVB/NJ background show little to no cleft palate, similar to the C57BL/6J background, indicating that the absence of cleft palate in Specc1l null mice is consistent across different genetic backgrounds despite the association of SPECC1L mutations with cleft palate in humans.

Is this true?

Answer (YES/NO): NO